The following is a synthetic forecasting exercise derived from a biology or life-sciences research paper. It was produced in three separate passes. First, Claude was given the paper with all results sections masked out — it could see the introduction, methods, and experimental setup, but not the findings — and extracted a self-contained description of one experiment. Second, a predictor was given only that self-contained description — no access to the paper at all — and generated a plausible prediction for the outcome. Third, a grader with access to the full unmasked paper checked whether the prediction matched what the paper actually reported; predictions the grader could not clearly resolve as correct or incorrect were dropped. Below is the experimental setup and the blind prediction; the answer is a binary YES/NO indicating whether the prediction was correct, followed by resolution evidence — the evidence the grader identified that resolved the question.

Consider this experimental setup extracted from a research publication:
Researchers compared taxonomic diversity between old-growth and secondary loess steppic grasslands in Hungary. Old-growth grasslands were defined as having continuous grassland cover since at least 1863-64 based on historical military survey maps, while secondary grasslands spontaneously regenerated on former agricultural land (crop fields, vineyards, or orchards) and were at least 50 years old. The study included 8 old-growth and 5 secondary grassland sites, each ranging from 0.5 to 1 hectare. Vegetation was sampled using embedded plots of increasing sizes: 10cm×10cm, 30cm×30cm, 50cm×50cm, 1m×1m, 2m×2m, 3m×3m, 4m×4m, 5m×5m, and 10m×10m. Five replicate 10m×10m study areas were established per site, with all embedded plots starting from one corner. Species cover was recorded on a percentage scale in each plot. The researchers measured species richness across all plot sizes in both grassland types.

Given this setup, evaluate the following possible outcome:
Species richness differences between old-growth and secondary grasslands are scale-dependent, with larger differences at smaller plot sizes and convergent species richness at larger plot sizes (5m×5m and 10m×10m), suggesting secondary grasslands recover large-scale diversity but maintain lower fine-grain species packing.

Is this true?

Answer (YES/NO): NO